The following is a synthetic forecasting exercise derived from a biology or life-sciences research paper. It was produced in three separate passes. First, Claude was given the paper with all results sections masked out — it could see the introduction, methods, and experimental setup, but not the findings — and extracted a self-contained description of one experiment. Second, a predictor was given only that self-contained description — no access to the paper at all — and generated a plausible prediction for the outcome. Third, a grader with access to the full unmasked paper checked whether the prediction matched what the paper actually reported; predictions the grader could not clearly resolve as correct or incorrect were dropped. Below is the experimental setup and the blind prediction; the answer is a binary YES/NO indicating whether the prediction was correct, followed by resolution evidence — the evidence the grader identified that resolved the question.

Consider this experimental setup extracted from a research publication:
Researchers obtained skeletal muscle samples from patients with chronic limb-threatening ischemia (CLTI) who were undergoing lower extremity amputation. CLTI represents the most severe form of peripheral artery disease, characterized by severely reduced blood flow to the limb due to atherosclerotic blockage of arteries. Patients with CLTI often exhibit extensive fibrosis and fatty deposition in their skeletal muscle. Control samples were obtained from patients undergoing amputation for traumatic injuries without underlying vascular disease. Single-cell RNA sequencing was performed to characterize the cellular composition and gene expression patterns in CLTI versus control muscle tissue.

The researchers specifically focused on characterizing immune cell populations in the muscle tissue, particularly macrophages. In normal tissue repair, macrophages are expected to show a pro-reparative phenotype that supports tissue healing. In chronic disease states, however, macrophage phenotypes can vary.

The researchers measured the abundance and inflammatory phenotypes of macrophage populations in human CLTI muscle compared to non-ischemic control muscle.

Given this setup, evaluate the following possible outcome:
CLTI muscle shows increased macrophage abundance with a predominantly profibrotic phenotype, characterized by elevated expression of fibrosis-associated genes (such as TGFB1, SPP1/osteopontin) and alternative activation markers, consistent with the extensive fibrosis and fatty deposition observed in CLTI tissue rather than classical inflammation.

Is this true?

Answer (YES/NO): NO